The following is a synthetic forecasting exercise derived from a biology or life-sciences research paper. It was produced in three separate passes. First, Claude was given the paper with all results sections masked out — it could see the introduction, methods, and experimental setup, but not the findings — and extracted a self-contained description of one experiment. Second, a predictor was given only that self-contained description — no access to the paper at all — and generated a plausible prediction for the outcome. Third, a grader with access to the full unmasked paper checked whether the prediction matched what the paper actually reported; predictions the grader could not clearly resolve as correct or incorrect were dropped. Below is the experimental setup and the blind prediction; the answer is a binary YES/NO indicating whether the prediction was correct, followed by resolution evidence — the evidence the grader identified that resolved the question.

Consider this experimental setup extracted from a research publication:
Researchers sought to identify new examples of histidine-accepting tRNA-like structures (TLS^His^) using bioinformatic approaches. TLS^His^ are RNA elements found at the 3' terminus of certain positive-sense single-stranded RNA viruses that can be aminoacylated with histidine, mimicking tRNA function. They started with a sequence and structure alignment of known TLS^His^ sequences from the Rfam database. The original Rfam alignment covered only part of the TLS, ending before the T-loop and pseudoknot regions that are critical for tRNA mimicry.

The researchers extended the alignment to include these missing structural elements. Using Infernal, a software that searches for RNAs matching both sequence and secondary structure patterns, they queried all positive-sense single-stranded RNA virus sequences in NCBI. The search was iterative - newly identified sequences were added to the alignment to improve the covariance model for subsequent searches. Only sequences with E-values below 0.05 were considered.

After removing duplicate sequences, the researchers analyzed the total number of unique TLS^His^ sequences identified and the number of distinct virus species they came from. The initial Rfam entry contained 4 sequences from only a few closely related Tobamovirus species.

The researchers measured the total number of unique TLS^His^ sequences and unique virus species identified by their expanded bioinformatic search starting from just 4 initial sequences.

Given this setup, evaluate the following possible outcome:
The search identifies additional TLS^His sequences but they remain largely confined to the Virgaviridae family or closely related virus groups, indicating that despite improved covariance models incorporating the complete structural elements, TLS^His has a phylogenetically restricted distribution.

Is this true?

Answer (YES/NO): NO